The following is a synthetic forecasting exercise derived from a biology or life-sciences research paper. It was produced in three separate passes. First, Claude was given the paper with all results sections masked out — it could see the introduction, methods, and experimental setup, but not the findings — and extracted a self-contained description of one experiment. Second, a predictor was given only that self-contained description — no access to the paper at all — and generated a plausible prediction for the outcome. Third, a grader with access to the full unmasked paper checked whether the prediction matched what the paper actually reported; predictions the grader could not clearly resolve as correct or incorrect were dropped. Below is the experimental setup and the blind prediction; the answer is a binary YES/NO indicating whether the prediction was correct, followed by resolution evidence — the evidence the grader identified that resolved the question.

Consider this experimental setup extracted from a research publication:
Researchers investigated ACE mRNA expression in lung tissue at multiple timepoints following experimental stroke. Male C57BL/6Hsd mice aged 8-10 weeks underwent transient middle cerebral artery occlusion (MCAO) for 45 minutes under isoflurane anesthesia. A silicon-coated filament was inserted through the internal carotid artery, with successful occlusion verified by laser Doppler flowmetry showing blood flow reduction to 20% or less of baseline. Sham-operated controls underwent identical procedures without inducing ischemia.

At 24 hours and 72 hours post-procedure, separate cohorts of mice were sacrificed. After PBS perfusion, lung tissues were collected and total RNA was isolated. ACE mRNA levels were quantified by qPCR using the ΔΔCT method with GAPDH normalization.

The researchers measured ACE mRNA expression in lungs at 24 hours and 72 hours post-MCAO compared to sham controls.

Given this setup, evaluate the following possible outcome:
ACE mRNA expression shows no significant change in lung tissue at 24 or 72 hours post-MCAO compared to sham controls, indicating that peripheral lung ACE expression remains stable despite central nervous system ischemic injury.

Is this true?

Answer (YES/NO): YES